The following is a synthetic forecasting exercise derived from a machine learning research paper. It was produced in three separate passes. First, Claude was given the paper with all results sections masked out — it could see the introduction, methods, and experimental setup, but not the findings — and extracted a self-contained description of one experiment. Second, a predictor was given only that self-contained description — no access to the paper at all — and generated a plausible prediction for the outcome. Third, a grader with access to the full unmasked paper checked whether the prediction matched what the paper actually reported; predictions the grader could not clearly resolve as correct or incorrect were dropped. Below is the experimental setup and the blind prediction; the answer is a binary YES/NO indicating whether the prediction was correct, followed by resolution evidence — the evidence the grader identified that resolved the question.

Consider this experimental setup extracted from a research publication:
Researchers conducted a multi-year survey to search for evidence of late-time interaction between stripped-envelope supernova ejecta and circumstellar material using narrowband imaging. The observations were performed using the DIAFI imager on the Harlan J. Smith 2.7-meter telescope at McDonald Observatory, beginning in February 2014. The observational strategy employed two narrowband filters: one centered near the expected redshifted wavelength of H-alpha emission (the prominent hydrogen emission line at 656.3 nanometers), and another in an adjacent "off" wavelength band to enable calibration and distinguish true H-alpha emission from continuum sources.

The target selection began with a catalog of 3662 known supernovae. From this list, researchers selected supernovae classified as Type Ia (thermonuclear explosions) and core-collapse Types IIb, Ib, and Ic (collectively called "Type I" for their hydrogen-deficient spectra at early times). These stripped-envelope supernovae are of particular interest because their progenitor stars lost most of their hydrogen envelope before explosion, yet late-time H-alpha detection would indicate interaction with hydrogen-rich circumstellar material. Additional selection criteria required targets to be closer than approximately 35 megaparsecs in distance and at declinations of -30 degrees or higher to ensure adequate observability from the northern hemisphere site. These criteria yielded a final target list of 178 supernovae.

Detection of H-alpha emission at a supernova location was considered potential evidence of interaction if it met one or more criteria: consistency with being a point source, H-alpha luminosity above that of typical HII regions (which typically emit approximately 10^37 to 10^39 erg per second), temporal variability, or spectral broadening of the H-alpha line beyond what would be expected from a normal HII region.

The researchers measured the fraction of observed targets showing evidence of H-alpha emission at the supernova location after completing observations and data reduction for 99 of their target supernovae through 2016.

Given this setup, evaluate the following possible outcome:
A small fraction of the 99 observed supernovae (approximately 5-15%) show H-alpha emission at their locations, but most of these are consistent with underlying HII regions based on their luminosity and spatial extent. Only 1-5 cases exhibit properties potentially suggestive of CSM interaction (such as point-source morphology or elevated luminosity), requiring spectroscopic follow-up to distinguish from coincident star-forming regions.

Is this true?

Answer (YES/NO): NO